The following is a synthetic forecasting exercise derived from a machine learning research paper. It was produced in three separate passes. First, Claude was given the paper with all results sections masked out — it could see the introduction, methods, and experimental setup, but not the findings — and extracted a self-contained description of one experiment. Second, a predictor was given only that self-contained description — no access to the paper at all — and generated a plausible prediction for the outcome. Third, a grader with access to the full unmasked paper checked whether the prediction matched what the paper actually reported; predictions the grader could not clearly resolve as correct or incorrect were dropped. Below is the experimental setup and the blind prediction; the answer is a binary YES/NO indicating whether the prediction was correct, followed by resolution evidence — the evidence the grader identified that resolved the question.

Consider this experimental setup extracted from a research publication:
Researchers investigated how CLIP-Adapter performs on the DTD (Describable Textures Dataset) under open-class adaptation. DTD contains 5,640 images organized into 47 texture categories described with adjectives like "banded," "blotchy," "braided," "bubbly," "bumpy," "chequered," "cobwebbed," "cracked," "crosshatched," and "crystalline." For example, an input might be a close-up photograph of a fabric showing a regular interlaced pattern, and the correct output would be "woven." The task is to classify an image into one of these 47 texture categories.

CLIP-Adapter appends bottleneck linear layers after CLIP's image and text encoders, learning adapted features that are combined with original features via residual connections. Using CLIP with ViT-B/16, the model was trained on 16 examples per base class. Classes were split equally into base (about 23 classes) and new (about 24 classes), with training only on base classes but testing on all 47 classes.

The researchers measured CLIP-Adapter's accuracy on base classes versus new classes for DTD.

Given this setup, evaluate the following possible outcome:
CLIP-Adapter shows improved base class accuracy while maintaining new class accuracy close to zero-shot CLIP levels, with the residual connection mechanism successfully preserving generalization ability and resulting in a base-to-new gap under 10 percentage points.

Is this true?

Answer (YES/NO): NO